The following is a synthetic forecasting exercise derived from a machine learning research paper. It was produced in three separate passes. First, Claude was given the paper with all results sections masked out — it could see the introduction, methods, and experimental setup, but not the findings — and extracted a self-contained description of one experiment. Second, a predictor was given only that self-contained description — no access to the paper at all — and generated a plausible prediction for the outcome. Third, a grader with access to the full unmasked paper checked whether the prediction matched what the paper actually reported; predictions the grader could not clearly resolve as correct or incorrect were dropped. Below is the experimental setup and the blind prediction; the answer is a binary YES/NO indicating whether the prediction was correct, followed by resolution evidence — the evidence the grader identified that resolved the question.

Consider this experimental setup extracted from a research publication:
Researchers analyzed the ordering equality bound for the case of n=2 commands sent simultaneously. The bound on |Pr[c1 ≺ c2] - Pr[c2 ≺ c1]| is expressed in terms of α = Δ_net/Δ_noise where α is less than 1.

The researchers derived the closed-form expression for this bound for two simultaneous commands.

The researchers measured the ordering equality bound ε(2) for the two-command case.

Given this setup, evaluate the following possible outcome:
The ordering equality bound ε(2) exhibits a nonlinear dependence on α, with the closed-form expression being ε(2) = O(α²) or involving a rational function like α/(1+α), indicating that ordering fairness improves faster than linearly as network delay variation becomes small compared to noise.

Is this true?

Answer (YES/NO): NO